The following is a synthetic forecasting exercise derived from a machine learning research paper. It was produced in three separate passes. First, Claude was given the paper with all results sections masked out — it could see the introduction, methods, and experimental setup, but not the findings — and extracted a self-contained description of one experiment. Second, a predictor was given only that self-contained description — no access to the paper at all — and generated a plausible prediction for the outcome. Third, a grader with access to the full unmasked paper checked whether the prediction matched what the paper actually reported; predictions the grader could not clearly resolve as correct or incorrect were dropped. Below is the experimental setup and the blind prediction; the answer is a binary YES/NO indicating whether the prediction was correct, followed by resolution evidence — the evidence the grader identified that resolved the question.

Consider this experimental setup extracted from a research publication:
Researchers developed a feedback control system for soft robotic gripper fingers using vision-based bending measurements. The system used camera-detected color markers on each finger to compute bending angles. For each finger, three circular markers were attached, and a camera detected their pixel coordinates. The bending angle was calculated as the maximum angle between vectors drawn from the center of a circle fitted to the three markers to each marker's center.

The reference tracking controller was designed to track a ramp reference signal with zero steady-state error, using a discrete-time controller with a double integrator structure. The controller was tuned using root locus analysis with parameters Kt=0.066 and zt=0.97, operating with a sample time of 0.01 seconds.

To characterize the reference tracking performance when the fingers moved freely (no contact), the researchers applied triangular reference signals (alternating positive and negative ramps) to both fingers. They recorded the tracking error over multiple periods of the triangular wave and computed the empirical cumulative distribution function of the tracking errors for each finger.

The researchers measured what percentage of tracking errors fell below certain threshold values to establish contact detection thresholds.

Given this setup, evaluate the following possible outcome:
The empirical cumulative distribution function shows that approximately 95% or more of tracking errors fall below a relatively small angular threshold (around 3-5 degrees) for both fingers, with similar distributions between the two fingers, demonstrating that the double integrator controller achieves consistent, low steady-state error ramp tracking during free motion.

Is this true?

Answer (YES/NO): NO